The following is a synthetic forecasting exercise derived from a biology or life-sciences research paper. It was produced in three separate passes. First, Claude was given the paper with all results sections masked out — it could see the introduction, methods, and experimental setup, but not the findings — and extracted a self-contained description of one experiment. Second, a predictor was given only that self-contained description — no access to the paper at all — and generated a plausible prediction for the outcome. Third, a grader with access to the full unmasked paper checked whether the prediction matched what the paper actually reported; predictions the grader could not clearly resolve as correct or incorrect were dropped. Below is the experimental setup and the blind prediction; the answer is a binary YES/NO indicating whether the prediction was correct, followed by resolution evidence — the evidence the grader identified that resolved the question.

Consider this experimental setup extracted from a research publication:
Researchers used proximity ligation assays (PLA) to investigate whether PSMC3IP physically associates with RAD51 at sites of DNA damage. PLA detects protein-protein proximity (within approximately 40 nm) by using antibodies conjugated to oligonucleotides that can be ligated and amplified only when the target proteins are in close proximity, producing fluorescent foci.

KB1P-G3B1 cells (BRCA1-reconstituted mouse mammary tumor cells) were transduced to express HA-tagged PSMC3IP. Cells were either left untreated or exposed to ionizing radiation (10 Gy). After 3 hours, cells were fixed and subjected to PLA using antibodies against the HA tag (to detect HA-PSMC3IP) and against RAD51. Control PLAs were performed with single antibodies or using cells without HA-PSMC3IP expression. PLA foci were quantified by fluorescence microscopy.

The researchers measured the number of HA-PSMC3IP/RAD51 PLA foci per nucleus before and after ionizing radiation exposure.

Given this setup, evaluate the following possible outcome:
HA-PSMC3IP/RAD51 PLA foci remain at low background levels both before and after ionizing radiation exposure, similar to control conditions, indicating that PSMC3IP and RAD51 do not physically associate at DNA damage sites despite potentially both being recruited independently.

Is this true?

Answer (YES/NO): NO